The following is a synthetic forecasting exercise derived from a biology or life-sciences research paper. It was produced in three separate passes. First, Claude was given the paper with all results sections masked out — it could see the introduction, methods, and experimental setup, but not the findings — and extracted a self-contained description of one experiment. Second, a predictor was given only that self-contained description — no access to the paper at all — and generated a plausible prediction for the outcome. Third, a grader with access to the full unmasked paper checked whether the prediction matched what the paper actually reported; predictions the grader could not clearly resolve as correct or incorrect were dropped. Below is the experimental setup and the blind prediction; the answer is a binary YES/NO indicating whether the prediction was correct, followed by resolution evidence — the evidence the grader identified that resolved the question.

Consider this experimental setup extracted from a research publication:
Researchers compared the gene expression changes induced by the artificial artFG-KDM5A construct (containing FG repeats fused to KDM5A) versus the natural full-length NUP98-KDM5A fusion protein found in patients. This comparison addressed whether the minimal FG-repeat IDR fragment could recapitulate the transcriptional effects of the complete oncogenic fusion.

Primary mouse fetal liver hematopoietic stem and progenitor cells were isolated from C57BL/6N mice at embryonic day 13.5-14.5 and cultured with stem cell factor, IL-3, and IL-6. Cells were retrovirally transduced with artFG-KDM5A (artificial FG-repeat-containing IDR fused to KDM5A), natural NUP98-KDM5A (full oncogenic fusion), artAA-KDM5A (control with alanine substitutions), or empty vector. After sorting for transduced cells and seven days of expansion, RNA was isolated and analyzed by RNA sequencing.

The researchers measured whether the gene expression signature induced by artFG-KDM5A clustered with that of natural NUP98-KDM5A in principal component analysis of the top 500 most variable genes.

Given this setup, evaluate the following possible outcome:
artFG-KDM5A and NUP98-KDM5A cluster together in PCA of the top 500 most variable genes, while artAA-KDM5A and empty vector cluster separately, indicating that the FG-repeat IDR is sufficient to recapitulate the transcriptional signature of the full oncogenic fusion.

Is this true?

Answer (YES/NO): YES